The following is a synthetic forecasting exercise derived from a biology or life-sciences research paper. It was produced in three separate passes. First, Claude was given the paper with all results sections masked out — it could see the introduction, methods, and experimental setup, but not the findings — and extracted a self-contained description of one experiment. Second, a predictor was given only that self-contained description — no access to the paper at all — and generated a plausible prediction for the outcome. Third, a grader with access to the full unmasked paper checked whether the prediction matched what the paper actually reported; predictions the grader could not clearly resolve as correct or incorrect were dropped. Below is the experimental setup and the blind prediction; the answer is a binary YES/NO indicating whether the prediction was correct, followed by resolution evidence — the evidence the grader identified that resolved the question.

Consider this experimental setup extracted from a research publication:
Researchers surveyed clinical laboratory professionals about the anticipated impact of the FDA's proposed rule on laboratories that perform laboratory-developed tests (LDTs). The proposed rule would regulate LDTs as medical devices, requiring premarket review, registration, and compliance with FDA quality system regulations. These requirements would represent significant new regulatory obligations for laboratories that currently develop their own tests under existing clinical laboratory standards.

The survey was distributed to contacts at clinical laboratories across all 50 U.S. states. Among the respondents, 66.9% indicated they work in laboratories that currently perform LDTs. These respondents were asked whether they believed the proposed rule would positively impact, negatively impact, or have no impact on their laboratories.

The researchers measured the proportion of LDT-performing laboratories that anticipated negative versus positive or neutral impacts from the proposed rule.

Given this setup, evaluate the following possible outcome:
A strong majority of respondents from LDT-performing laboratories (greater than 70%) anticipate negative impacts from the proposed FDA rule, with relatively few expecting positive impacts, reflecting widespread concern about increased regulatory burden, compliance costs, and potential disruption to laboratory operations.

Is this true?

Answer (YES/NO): YES